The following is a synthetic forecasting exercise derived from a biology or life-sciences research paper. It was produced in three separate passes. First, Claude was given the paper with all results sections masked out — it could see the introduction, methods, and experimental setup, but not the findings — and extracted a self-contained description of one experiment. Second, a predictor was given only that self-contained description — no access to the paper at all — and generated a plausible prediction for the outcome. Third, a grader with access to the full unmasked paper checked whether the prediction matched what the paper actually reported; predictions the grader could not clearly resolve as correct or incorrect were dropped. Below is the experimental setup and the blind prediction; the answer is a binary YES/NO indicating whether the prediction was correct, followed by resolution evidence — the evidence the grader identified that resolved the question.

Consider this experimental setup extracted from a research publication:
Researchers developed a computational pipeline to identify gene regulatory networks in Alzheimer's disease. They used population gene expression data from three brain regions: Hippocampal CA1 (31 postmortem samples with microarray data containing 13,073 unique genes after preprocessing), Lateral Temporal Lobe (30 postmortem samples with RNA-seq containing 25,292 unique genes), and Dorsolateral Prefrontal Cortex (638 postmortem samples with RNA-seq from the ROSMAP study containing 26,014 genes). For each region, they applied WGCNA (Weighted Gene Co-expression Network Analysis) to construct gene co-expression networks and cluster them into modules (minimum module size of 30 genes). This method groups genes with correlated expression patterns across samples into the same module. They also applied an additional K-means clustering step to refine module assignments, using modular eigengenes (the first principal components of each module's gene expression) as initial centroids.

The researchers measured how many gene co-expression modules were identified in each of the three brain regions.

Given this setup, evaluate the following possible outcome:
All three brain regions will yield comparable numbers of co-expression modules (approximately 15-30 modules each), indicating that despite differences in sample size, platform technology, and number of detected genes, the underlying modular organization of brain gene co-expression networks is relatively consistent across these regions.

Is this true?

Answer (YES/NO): NO